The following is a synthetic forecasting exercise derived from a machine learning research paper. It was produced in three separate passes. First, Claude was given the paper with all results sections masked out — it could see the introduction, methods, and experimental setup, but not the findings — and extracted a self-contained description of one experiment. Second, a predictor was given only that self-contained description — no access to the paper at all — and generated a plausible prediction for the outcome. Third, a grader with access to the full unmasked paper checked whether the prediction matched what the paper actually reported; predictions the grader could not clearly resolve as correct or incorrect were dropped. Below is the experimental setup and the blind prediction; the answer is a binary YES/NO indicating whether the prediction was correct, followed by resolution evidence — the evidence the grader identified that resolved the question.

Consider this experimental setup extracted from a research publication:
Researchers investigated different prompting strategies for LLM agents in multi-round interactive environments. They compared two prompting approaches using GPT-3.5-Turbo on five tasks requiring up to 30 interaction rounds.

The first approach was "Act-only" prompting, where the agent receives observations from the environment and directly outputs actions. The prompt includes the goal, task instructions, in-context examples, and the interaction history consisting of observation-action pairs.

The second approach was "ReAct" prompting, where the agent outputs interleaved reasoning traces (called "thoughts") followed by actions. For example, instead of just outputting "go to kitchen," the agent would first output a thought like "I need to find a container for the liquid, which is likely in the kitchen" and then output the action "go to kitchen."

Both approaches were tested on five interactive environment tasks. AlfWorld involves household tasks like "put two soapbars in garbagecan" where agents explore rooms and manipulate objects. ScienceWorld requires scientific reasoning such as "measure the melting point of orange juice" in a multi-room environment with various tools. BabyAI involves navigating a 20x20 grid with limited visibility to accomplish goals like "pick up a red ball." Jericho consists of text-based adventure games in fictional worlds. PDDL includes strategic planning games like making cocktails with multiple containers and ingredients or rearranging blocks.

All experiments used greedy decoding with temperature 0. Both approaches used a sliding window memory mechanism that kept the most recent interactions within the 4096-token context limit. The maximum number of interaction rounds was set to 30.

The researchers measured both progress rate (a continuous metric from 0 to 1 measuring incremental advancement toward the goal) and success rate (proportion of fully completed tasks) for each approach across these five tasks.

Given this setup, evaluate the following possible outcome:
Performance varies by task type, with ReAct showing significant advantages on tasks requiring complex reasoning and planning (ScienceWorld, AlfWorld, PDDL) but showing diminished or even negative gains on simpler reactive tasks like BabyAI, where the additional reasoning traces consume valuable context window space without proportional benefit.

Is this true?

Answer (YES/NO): NO